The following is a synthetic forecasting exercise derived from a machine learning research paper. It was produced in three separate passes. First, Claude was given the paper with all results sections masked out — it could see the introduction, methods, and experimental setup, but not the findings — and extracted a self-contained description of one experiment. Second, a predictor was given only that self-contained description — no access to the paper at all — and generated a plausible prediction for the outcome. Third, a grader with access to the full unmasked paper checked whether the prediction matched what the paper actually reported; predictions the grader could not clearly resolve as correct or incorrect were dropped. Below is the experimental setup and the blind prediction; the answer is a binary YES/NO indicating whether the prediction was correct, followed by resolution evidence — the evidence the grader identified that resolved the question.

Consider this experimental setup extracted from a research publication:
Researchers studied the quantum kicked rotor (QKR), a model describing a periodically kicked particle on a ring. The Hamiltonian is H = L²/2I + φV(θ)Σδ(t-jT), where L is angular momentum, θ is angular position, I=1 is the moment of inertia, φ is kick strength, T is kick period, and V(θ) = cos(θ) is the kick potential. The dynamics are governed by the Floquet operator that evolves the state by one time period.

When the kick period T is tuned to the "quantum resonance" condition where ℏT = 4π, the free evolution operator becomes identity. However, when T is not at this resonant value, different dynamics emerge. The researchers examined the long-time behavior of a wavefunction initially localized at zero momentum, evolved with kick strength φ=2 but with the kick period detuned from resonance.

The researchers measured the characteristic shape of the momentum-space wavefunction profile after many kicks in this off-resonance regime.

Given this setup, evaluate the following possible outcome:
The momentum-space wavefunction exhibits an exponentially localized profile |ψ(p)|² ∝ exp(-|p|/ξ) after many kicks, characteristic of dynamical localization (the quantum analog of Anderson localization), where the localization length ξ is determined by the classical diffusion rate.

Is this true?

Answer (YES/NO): YES